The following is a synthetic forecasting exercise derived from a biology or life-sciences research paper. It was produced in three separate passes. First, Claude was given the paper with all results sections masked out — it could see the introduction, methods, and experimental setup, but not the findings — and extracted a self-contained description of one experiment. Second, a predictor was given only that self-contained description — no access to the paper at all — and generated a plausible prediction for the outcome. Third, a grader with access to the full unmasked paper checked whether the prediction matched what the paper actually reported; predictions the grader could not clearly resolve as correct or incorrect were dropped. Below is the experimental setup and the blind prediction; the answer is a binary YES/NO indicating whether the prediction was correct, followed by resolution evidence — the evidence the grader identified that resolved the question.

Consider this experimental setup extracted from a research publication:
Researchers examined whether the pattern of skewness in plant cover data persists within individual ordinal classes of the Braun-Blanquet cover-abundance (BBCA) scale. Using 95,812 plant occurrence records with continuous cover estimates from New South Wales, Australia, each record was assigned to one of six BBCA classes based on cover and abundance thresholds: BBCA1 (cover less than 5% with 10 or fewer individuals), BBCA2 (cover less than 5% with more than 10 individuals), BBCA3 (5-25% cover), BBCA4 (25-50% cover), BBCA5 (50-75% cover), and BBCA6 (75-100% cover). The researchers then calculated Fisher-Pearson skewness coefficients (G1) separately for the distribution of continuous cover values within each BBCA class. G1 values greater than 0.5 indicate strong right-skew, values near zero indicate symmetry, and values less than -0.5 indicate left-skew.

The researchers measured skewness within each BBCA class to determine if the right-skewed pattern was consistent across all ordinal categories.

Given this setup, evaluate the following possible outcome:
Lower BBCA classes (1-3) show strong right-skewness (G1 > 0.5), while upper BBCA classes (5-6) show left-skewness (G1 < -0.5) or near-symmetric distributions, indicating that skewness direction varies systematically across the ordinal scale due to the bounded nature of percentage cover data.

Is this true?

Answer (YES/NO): NO